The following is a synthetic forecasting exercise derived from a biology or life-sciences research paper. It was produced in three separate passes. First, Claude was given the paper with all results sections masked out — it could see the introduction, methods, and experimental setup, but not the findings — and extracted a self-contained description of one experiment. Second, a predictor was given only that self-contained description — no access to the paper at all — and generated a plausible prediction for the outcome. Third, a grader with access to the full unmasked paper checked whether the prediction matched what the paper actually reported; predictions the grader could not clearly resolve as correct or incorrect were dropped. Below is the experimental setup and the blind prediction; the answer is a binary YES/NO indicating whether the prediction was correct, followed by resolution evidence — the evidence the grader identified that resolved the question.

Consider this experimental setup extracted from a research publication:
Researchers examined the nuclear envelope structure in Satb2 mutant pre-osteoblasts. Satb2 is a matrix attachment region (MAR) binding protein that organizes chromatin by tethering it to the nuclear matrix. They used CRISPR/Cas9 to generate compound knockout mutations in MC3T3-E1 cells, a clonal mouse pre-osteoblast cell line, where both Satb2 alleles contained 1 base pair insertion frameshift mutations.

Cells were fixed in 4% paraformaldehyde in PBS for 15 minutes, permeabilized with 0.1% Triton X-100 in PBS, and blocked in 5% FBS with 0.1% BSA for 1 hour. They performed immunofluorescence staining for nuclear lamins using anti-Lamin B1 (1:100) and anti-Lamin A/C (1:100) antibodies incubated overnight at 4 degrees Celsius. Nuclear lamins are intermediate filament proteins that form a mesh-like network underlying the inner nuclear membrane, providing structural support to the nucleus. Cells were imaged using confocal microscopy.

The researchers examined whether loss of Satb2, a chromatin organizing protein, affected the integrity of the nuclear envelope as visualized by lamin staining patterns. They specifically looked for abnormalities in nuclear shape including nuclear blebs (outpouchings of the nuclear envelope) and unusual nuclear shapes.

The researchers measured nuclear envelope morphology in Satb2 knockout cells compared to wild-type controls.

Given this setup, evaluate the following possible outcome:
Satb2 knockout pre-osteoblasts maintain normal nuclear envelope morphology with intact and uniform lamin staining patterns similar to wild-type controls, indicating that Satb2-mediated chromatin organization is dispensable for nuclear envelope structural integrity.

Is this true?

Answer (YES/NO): NO